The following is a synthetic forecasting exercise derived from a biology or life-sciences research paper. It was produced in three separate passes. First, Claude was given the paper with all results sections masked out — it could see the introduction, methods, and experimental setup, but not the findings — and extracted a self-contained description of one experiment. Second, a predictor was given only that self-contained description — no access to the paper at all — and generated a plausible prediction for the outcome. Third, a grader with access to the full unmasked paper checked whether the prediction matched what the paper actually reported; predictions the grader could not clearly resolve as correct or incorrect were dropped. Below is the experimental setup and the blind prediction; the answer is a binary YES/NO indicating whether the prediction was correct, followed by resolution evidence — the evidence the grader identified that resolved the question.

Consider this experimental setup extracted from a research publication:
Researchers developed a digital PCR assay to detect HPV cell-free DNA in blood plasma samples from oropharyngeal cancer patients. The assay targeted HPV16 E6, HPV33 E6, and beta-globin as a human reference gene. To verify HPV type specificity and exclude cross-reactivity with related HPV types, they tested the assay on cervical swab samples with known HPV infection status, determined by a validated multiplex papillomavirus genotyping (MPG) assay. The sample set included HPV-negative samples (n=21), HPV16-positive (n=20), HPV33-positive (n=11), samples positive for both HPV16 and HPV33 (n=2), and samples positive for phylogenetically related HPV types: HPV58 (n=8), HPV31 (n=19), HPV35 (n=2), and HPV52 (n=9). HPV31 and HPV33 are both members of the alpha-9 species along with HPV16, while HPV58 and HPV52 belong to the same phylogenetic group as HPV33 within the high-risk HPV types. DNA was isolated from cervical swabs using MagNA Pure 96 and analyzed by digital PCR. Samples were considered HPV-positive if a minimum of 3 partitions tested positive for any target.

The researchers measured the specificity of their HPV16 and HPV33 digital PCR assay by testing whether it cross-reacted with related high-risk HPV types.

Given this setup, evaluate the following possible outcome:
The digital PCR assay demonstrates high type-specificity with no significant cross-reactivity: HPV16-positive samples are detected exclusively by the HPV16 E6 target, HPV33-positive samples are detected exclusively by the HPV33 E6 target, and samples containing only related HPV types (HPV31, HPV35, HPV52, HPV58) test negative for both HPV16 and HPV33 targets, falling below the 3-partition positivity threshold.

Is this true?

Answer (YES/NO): NO